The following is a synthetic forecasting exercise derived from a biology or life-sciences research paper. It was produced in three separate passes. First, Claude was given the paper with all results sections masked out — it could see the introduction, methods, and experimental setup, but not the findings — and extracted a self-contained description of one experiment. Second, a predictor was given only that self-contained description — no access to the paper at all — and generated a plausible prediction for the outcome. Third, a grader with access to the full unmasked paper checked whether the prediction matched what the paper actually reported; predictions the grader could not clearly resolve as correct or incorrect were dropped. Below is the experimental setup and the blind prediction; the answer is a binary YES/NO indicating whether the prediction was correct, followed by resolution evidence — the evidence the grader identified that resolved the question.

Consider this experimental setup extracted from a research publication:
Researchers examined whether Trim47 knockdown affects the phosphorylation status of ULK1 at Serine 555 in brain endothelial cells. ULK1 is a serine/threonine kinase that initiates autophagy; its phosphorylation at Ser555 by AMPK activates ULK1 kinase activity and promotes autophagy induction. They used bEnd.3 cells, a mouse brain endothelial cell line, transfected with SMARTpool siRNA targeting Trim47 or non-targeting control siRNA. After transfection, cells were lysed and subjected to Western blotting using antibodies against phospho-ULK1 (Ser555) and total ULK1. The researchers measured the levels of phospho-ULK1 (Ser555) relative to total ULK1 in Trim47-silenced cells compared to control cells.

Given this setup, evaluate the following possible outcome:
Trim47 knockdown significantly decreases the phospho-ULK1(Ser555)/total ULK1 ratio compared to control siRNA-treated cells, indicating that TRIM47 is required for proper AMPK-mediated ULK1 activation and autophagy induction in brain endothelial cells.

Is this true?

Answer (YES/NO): NO